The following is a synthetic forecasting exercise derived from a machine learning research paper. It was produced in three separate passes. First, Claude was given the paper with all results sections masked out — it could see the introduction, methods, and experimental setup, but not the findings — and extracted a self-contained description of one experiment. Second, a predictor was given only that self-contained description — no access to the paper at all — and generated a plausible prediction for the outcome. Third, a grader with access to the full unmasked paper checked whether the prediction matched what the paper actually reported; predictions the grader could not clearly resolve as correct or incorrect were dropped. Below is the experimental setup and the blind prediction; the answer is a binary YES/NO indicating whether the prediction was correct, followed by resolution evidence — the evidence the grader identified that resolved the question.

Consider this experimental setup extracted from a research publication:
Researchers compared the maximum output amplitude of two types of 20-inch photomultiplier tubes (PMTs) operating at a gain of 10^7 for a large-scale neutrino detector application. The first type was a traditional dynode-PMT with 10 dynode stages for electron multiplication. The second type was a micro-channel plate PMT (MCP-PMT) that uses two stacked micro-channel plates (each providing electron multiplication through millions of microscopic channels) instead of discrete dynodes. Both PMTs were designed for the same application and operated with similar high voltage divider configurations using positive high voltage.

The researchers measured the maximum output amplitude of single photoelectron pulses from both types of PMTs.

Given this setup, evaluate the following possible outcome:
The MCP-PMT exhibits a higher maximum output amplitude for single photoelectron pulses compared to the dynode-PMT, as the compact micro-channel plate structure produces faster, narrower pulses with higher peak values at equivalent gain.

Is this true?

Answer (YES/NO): YES